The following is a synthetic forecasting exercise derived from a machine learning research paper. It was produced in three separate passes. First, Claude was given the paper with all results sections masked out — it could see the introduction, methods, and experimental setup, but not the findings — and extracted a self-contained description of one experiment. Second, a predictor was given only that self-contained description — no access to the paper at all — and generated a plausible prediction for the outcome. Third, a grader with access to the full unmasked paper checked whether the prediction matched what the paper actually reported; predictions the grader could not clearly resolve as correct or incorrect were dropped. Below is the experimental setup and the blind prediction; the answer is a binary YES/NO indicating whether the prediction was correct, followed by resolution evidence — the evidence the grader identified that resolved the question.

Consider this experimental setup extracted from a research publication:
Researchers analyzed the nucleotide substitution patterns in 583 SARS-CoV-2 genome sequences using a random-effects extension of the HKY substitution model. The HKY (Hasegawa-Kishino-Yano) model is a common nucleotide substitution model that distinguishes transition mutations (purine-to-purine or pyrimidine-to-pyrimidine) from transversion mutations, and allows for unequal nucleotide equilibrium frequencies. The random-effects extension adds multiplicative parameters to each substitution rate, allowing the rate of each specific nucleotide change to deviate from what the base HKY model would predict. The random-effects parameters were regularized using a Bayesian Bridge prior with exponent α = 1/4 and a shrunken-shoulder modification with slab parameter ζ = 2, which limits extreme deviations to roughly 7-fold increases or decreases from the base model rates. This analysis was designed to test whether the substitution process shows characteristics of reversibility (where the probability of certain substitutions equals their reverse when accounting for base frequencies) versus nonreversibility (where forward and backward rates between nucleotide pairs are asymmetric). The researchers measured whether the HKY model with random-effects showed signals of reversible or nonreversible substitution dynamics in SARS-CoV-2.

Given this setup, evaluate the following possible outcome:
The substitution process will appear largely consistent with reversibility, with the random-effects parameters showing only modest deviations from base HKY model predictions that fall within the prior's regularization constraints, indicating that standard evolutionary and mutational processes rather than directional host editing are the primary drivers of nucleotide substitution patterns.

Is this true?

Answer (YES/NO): NO